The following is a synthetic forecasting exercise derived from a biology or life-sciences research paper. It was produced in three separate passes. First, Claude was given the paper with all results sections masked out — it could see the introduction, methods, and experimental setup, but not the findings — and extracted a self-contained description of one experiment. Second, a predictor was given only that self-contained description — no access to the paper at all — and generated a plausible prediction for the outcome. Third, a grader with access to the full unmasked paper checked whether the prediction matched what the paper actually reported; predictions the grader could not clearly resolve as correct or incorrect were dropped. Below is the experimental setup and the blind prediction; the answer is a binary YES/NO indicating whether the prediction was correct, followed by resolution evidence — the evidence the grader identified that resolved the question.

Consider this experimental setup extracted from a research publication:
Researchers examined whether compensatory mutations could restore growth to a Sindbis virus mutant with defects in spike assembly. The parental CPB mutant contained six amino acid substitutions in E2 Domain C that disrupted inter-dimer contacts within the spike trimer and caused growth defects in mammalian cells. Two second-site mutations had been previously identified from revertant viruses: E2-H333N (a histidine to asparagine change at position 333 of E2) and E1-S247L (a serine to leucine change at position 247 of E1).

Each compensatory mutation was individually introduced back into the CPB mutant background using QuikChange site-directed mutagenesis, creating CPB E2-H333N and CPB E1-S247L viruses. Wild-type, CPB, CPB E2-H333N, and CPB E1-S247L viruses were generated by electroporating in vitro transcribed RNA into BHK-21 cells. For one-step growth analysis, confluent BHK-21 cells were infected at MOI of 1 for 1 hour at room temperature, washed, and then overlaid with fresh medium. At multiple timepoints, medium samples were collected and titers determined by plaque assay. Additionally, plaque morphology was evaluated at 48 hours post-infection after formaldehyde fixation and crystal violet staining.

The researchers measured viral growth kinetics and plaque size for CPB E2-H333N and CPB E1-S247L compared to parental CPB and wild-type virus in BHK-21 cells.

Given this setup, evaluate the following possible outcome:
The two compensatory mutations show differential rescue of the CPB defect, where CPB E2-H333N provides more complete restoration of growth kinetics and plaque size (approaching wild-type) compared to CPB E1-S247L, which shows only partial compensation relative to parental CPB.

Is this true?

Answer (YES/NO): NO